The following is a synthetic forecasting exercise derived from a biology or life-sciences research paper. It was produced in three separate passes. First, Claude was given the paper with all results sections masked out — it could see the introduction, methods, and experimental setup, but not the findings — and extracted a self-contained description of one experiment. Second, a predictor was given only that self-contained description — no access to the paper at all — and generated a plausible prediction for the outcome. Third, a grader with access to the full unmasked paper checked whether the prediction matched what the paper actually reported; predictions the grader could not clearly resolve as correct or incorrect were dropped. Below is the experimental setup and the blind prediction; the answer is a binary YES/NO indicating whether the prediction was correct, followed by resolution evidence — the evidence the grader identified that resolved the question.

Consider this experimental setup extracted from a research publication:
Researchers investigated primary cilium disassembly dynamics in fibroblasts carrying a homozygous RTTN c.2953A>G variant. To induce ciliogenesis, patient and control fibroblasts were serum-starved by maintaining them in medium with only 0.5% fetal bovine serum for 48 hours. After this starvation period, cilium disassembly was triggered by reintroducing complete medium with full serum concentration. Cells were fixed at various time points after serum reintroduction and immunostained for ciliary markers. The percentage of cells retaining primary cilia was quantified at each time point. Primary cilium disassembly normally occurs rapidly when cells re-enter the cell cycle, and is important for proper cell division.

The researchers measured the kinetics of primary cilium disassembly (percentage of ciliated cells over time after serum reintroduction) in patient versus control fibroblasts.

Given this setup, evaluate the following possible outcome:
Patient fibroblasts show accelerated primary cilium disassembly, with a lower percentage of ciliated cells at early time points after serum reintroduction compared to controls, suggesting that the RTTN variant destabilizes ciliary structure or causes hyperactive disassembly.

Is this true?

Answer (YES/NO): NO